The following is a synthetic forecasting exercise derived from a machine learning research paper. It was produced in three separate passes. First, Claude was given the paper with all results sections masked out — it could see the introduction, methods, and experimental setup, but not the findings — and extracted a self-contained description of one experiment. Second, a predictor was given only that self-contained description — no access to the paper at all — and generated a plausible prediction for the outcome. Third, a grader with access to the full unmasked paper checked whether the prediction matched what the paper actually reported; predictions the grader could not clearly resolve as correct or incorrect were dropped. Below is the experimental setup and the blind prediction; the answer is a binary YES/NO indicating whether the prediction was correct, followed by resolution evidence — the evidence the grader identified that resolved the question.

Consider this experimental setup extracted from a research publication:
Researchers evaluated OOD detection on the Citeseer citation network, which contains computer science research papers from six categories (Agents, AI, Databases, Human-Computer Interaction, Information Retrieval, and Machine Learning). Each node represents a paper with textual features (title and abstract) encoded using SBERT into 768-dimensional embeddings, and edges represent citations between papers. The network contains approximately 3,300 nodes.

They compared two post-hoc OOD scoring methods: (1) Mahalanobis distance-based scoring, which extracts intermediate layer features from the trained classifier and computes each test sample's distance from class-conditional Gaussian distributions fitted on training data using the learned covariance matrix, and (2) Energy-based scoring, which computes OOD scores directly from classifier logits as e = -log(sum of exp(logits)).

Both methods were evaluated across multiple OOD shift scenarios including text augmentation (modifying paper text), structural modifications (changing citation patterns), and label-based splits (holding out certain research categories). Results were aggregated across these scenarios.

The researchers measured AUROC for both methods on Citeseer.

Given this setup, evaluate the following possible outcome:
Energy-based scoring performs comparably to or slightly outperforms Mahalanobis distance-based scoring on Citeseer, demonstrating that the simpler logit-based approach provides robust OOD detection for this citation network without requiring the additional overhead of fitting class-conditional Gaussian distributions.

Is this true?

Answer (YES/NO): NO